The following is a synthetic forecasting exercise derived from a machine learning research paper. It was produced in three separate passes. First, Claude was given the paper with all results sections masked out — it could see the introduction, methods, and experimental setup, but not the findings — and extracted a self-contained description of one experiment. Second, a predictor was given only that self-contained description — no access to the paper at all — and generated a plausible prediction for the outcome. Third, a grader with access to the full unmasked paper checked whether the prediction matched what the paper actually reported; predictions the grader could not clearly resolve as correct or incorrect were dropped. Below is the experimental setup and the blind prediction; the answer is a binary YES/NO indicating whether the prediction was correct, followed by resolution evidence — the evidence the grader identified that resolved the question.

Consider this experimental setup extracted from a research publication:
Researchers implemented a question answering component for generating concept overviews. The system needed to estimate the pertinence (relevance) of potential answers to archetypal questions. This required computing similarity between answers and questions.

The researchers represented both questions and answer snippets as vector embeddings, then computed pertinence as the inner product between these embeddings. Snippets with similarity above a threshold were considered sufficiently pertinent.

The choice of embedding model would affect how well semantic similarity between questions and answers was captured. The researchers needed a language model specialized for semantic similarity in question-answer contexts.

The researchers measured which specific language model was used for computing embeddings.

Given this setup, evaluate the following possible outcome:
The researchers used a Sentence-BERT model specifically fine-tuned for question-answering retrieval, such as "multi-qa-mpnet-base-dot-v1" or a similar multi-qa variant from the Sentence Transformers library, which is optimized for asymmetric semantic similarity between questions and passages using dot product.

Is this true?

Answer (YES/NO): NO